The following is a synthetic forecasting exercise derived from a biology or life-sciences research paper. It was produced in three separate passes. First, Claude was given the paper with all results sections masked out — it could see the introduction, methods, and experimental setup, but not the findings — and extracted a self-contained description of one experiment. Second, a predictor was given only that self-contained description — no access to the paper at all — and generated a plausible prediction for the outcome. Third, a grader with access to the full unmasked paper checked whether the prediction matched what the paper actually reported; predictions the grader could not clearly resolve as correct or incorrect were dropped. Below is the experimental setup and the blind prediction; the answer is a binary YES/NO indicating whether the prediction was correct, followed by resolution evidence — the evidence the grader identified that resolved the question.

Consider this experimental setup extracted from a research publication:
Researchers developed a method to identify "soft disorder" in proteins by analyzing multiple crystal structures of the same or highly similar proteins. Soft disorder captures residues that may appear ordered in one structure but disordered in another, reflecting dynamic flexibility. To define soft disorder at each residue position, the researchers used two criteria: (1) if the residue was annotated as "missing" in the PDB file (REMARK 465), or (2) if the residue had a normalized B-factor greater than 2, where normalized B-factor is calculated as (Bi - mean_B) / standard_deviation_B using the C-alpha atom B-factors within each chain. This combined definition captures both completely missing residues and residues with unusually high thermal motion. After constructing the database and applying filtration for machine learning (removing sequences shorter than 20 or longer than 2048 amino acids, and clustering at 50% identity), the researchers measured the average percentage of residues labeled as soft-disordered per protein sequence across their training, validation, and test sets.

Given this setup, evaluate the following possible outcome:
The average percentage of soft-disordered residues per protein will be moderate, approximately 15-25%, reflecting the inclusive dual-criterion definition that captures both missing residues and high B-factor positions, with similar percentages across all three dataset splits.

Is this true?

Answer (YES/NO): NO